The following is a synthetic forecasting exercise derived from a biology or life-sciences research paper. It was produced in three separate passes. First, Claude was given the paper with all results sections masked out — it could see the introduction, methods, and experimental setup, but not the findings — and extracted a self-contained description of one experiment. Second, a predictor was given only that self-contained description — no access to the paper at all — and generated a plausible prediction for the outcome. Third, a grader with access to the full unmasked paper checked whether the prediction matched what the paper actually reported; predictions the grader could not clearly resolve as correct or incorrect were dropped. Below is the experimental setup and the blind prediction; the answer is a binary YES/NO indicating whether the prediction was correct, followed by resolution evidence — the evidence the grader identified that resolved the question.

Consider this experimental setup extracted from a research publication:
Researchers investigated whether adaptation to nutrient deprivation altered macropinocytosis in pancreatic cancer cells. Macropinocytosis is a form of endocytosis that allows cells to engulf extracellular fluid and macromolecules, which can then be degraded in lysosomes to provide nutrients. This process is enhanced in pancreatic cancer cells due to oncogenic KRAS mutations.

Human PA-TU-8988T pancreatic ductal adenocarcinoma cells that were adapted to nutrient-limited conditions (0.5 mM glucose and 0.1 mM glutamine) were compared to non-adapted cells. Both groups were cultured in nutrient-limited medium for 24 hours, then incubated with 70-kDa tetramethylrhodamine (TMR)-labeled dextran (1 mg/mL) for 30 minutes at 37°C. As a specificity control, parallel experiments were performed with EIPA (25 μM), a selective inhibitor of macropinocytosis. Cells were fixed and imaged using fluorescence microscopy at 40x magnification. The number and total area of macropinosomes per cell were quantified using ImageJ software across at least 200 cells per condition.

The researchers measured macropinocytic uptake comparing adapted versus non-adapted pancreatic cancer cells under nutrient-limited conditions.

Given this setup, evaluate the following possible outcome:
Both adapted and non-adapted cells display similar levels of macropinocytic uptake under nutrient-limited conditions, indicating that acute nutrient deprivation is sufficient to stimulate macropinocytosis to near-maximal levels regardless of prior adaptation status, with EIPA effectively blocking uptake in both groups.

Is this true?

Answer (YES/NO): YES